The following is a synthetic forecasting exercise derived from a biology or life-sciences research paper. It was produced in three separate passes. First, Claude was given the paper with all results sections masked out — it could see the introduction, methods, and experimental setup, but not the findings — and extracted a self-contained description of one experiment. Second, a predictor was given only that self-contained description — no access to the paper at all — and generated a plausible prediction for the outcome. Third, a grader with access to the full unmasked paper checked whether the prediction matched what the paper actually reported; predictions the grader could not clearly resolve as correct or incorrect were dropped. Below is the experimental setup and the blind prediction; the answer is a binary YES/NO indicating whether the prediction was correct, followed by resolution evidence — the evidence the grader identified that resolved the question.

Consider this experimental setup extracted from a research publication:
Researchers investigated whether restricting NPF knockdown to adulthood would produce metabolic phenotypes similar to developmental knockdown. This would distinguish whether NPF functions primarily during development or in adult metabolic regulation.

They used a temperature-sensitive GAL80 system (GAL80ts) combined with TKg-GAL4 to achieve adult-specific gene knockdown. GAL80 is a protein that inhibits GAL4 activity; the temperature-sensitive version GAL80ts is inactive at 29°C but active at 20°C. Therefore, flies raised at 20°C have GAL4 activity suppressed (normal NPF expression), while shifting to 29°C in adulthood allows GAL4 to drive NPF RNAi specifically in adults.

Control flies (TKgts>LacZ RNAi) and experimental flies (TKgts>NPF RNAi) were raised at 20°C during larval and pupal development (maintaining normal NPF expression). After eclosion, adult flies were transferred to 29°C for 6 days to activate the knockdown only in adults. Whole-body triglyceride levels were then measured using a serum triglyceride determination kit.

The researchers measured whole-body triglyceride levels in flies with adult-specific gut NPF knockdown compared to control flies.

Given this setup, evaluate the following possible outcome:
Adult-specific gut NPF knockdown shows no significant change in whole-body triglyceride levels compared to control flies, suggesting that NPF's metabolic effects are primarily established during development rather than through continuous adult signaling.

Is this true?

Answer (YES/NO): NO